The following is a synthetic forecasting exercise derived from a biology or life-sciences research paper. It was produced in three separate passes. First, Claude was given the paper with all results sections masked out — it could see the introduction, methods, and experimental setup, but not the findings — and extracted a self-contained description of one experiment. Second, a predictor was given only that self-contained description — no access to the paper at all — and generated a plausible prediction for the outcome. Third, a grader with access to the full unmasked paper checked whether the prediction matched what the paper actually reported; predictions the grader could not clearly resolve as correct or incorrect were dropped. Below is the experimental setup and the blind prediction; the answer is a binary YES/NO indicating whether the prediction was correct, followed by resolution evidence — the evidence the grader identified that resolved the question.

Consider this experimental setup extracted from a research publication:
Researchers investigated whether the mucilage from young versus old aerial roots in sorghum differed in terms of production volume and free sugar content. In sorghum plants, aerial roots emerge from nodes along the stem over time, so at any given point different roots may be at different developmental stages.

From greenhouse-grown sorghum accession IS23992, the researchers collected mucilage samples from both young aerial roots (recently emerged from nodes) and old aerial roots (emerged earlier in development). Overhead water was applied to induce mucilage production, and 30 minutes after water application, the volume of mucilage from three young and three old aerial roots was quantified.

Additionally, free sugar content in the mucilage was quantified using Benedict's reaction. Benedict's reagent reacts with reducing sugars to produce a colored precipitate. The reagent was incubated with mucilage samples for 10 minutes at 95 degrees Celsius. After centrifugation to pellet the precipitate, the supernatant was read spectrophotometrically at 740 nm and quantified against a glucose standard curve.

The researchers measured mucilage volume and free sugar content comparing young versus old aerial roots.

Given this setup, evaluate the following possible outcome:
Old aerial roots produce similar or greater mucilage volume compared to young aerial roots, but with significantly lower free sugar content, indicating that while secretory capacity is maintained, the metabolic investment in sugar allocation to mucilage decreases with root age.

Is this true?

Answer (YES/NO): NO